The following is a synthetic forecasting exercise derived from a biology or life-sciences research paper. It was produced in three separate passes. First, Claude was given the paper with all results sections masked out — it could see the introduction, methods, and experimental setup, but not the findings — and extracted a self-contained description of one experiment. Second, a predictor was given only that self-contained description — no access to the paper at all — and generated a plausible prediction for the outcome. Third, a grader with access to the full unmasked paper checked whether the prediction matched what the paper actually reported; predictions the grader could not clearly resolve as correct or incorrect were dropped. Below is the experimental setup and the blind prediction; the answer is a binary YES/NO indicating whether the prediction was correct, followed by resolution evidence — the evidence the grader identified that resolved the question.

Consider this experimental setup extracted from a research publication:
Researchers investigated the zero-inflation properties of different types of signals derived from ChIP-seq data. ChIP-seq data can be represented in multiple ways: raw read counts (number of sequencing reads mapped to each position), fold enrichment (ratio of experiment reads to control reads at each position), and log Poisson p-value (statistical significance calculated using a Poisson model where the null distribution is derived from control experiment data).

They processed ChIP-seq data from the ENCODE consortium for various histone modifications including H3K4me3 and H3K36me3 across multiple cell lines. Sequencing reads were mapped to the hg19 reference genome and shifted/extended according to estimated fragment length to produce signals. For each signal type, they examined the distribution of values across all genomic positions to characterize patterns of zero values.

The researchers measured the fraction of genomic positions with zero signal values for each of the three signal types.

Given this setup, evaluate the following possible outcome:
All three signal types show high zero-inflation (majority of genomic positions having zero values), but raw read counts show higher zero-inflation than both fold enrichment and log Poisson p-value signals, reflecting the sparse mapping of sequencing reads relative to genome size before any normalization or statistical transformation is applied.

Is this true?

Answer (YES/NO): NO